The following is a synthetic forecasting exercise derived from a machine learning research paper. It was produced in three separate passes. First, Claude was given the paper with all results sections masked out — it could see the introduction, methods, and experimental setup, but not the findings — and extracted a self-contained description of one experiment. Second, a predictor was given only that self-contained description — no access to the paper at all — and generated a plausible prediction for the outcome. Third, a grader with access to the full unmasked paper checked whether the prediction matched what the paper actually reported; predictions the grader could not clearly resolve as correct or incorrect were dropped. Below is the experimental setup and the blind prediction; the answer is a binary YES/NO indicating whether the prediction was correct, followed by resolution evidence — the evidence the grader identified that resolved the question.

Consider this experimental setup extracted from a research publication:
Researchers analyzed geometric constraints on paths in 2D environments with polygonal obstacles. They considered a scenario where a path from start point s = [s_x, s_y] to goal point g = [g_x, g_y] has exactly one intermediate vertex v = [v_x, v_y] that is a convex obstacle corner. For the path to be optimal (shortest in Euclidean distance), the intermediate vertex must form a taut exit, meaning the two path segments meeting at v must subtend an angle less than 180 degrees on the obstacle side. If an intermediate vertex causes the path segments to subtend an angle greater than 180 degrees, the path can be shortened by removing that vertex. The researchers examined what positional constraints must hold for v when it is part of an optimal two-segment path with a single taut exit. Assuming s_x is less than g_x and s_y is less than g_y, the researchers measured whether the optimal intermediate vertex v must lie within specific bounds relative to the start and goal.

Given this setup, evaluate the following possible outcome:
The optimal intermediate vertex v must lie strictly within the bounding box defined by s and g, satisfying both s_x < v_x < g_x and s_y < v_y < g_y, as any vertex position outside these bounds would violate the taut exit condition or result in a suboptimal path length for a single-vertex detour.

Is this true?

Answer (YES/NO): YES